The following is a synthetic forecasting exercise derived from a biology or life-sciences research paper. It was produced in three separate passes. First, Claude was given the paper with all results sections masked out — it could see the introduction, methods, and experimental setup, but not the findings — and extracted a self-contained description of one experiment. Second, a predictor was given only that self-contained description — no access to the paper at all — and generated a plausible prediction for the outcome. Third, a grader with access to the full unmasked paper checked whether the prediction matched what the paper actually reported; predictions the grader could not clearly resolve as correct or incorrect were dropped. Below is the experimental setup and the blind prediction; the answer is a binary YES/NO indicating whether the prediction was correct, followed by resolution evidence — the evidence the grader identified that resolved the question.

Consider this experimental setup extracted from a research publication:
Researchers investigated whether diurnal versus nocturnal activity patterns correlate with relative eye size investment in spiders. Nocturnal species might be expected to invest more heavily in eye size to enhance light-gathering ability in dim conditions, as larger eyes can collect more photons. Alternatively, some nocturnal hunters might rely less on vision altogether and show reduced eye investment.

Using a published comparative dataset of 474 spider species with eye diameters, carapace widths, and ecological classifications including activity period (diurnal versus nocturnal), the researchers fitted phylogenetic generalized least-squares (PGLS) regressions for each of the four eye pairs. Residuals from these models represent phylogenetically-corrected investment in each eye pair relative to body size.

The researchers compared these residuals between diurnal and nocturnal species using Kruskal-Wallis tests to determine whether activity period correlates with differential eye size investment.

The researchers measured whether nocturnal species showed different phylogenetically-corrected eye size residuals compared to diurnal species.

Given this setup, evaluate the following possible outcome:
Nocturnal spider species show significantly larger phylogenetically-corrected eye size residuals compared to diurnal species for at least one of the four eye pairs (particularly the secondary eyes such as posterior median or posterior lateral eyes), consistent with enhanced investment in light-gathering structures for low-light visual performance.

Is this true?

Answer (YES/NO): YES